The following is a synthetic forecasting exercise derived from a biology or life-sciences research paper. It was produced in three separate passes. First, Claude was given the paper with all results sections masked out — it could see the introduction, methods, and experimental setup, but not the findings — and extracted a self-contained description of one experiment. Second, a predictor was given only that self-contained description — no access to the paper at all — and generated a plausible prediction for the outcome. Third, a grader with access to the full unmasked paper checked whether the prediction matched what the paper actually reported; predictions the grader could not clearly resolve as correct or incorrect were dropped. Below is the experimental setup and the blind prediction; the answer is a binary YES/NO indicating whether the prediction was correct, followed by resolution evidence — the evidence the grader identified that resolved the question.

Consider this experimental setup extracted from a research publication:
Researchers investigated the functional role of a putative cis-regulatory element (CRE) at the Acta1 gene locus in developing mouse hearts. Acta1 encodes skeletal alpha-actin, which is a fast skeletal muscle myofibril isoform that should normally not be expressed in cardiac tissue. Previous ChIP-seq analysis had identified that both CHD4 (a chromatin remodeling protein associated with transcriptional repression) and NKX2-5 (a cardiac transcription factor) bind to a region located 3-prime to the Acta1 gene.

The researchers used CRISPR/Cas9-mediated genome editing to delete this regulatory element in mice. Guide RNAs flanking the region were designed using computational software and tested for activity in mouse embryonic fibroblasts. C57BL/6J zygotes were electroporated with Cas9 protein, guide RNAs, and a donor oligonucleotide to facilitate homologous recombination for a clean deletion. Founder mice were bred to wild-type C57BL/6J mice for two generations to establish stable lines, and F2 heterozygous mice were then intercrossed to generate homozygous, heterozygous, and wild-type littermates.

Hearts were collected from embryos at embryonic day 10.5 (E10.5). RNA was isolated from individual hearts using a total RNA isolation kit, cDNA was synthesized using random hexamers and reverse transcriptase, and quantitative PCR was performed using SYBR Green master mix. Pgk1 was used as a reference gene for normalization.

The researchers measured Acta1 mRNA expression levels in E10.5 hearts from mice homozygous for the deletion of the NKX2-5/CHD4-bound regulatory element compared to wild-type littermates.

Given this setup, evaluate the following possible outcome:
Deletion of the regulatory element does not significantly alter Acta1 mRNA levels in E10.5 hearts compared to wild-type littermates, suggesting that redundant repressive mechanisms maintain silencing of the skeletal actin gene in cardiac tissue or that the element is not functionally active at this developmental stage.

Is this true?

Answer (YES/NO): NO